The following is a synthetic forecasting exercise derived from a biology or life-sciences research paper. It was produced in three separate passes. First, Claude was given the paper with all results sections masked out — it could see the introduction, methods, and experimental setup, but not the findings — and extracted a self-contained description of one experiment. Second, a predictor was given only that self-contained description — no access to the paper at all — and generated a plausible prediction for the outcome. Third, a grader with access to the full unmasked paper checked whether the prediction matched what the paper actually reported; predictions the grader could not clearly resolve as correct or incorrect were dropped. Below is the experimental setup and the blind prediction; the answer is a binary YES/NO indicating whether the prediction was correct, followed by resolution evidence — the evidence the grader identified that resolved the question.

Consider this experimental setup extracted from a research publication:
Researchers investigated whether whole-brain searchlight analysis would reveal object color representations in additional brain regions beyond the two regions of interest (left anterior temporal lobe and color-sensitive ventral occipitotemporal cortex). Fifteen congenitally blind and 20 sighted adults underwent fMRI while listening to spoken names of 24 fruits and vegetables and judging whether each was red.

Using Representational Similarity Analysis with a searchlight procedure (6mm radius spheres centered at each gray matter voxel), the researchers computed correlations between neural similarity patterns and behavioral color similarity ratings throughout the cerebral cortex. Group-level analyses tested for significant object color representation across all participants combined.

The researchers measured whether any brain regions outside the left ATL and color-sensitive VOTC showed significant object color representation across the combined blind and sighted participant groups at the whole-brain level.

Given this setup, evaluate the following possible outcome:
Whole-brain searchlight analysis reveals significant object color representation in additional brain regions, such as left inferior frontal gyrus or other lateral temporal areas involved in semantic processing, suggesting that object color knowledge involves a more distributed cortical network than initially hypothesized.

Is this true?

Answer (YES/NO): NO